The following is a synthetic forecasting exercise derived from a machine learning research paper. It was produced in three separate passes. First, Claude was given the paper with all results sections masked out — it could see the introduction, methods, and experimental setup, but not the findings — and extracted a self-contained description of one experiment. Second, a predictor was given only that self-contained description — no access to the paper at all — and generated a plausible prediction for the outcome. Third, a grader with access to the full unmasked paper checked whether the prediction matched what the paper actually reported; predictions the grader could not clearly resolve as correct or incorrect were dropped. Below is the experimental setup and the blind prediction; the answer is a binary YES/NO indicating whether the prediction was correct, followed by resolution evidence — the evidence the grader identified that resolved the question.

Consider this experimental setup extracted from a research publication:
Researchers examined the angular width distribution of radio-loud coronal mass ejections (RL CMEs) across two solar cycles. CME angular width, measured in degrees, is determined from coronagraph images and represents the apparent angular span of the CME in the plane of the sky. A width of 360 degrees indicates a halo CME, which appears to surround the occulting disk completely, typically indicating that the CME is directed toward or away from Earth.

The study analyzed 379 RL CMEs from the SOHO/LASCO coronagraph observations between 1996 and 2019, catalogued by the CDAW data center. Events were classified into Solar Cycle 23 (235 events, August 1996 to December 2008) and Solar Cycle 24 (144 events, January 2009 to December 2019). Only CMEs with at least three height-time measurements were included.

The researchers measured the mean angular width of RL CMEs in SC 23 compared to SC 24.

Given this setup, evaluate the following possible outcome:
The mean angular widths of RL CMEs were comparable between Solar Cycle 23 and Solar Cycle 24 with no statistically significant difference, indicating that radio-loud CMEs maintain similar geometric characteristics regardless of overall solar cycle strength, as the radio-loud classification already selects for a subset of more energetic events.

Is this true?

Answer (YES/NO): NO